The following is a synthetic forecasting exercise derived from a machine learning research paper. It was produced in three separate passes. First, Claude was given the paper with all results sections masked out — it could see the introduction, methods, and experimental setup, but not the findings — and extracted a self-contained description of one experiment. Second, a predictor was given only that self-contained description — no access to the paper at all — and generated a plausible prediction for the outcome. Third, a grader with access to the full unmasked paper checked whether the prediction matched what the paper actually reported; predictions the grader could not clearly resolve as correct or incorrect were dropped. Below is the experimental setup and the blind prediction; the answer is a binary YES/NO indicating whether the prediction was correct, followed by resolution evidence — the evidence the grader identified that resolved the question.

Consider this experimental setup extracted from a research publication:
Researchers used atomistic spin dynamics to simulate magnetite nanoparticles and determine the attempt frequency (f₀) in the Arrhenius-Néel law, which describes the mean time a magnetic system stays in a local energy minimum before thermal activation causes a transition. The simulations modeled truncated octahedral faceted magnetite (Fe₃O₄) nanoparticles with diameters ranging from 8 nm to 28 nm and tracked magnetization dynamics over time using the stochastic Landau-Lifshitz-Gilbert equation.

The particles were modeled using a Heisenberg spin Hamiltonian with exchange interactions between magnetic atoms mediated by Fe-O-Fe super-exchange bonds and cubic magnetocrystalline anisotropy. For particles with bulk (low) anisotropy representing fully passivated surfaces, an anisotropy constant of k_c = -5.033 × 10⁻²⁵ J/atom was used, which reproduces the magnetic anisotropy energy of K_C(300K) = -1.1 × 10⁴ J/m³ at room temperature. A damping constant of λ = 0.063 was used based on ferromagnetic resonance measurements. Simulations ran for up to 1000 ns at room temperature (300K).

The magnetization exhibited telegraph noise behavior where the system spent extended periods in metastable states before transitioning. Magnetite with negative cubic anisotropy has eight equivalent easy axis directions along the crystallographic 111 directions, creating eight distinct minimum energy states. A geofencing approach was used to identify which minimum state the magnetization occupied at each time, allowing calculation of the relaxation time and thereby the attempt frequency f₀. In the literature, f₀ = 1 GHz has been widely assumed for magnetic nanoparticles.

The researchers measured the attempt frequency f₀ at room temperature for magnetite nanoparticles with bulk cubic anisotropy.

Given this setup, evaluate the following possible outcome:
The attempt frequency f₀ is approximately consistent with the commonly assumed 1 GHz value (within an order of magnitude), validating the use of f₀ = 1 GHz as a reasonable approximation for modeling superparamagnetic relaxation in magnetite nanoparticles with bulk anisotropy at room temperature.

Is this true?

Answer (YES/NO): YES